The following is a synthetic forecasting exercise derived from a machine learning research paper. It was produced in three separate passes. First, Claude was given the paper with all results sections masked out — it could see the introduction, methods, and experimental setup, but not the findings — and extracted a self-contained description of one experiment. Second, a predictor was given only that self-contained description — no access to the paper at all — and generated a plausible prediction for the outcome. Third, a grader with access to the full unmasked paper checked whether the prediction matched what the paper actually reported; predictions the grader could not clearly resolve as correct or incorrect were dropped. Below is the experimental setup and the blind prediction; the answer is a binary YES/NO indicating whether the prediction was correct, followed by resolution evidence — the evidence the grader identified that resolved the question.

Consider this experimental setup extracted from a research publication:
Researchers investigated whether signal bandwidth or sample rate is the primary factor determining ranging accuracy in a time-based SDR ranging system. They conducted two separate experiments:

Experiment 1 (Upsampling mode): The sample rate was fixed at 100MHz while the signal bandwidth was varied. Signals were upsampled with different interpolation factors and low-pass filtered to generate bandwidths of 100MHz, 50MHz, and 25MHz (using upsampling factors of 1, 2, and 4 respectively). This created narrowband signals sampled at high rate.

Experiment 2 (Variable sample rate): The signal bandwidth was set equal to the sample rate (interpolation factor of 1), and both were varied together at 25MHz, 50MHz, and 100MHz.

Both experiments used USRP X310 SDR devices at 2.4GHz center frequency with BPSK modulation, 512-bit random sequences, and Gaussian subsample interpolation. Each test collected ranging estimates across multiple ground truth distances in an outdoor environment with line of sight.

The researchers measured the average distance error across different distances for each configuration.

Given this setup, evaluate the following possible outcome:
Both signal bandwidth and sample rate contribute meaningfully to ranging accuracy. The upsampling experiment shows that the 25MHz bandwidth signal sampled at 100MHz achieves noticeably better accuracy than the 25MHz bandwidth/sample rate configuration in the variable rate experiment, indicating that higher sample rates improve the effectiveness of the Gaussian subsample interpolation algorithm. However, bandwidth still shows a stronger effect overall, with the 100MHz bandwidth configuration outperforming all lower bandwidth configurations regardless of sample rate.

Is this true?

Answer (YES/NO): NO